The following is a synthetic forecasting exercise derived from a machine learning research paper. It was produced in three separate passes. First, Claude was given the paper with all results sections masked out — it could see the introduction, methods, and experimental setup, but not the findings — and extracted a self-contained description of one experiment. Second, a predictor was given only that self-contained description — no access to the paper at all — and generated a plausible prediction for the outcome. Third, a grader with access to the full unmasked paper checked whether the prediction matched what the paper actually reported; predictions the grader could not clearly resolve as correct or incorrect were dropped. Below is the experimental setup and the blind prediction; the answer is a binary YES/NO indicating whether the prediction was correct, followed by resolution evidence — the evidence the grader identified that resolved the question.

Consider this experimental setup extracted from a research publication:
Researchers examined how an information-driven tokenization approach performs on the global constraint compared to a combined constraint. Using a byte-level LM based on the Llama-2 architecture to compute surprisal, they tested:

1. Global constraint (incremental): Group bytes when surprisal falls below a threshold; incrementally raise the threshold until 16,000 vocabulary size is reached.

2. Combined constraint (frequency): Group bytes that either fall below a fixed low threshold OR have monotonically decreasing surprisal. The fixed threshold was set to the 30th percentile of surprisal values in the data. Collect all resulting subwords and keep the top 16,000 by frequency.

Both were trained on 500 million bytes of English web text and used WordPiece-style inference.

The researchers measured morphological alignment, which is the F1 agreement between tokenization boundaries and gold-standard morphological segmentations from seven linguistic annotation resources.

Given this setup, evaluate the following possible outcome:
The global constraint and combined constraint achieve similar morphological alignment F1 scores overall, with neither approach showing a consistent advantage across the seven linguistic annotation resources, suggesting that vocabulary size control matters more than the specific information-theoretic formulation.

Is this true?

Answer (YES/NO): NO